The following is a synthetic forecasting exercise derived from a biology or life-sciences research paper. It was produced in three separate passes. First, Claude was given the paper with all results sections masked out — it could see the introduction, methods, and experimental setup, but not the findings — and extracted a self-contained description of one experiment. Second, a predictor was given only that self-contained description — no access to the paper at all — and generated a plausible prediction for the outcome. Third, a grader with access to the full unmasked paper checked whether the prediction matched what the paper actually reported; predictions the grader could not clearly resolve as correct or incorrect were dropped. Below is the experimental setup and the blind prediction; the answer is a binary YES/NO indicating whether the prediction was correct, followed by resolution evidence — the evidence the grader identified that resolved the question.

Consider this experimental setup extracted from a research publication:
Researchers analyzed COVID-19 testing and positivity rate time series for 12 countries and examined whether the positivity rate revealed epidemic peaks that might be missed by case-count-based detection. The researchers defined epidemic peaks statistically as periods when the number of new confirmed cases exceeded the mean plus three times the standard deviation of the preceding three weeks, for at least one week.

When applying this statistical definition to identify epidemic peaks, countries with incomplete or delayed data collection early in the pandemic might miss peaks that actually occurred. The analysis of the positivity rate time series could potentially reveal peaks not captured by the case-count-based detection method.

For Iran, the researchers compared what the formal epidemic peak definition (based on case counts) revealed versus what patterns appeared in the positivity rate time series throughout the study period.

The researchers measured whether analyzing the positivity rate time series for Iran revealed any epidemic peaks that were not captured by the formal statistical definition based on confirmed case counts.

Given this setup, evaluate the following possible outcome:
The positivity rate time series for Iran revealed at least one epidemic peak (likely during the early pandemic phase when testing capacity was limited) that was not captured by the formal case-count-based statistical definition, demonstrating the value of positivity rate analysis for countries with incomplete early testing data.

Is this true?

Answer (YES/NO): YES